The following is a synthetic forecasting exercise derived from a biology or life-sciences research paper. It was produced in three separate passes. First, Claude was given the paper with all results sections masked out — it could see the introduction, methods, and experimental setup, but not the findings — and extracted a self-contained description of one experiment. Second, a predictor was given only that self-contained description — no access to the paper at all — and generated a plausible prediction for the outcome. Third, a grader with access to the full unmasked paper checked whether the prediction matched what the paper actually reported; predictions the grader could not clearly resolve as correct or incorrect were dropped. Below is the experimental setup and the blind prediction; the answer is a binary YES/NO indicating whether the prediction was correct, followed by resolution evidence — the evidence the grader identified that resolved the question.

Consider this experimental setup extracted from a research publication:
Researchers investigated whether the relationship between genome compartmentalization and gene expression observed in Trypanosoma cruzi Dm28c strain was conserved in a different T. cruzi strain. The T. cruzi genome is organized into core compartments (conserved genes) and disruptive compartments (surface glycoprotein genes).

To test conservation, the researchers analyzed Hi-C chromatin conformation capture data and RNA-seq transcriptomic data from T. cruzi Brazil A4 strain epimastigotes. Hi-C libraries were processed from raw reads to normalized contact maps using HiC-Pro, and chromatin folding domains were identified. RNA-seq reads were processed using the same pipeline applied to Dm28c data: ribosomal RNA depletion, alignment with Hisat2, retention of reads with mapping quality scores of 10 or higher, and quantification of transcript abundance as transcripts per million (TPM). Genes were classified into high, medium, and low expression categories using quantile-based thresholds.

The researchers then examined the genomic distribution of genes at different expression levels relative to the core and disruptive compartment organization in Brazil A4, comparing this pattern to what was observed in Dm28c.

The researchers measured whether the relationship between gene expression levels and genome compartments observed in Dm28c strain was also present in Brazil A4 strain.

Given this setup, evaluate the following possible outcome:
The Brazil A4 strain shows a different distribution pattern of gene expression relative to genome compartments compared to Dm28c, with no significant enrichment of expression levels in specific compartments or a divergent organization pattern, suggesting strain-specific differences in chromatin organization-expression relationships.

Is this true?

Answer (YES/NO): NO